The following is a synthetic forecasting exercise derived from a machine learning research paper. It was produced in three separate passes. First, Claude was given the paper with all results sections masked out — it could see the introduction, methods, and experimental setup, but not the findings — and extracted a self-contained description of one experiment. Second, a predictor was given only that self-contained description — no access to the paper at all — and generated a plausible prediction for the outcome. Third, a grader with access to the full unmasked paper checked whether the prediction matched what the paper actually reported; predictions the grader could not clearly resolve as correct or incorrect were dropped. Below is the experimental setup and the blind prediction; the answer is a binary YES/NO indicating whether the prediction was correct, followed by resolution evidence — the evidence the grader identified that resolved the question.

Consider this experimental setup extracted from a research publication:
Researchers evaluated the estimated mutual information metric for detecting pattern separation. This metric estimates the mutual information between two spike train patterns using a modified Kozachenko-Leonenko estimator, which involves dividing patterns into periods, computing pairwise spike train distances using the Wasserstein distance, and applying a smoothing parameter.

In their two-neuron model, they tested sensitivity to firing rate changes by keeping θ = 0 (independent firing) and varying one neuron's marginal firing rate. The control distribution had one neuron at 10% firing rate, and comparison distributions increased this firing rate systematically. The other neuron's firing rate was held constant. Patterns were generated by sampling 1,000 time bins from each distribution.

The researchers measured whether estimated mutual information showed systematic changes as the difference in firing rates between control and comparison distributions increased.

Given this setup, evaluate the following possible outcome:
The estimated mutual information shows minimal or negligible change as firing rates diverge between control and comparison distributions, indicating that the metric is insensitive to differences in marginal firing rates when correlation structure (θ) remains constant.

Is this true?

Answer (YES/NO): NO